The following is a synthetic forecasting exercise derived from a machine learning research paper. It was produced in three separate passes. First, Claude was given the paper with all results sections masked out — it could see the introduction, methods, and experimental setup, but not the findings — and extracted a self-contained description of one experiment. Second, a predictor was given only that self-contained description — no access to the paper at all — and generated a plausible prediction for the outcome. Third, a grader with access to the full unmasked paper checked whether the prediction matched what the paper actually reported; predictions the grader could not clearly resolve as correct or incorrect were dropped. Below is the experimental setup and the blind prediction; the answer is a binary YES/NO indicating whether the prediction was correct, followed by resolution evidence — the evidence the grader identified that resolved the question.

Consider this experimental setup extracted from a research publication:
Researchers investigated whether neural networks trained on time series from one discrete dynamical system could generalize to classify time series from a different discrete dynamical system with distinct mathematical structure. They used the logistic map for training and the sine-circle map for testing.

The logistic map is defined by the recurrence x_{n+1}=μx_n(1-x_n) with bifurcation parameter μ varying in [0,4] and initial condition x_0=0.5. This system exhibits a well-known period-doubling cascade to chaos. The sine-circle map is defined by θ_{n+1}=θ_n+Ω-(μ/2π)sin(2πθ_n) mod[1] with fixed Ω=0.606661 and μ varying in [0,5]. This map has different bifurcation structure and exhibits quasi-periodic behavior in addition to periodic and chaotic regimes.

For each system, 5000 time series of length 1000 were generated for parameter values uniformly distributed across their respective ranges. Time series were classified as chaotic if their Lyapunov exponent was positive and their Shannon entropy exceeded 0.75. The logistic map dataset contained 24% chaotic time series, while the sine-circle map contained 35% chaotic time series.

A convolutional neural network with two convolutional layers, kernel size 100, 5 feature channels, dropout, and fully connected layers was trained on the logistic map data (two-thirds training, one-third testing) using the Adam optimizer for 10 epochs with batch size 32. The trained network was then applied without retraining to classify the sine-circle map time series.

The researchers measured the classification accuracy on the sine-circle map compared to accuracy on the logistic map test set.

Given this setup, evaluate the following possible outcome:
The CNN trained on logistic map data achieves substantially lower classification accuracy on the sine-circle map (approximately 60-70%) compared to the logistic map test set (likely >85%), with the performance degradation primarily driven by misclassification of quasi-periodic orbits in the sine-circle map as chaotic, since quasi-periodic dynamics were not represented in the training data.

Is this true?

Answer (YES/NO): NO